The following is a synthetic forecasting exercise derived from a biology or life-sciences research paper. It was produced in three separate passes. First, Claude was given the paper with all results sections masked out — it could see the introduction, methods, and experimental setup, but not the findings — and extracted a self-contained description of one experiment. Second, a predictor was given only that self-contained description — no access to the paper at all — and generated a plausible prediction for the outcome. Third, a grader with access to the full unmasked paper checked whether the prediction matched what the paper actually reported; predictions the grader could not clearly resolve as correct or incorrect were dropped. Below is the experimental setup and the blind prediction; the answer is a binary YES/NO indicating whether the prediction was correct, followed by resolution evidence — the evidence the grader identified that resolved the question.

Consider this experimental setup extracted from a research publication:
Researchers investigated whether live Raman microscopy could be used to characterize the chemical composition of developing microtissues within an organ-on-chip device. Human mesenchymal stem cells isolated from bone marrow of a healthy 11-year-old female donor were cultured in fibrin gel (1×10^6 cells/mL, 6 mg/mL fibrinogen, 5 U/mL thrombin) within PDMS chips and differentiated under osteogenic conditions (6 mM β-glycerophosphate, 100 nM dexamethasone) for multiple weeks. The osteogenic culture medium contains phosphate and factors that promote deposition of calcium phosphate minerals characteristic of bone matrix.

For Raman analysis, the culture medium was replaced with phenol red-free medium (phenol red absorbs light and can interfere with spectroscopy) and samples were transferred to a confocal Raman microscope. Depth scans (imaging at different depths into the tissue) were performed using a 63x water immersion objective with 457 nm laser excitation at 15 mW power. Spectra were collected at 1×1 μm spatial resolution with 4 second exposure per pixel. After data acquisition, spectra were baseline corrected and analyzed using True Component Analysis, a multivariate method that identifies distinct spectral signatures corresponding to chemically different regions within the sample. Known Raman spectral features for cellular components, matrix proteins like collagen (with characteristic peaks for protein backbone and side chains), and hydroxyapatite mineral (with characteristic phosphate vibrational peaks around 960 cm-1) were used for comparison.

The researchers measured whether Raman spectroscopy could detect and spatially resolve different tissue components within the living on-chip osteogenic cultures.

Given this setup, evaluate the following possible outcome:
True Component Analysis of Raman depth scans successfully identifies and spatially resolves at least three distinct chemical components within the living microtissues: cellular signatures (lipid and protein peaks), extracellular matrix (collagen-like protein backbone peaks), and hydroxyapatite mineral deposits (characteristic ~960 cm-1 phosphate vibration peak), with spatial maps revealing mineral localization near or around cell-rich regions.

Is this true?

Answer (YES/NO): NO